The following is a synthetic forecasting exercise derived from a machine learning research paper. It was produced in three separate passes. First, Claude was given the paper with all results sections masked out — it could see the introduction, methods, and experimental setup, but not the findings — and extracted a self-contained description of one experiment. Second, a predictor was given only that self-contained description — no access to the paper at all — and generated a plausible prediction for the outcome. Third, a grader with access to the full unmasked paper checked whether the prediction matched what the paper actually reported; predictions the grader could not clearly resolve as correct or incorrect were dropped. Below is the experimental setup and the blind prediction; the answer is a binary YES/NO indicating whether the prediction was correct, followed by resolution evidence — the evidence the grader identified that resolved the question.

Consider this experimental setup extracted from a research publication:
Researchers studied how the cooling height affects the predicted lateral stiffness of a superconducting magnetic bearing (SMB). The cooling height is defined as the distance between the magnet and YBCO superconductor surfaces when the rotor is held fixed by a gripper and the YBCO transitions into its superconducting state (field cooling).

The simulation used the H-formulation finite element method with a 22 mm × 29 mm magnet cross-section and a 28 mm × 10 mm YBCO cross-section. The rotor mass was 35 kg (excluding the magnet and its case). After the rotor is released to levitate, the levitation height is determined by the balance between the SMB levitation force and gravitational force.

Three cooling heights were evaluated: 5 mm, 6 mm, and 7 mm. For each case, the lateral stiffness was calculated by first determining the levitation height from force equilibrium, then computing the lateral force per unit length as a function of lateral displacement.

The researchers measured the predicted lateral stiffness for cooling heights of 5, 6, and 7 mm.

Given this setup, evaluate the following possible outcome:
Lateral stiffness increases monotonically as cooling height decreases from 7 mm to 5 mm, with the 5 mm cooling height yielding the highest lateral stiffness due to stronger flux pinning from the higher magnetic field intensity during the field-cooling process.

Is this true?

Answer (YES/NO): YES